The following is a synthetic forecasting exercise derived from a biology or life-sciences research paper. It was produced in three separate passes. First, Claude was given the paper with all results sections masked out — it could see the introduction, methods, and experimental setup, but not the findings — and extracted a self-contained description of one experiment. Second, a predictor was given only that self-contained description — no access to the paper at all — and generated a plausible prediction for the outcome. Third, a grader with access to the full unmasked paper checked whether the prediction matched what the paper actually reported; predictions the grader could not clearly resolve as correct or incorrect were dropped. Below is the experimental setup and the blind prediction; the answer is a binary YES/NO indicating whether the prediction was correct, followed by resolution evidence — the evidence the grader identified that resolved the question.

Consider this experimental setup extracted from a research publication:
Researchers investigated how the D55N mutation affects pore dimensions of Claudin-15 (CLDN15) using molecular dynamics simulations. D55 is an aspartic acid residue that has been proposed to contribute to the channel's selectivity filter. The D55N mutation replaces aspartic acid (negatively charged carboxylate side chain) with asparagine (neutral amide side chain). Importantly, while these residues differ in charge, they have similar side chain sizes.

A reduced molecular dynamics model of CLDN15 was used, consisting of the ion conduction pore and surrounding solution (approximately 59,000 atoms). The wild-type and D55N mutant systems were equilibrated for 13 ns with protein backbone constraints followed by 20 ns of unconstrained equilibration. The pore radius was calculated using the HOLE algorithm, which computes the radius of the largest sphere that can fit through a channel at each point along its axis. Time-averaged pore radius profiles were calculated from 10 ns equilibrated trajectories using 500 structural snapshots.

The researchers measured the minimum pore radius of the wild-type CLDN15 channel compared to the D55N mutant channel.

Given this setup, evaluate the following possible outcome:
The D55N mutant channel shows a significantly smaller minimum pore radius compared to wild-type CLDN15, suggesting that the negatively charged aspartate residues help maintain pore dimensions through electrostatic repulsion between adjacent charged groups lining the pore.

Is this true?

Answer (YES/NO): NO